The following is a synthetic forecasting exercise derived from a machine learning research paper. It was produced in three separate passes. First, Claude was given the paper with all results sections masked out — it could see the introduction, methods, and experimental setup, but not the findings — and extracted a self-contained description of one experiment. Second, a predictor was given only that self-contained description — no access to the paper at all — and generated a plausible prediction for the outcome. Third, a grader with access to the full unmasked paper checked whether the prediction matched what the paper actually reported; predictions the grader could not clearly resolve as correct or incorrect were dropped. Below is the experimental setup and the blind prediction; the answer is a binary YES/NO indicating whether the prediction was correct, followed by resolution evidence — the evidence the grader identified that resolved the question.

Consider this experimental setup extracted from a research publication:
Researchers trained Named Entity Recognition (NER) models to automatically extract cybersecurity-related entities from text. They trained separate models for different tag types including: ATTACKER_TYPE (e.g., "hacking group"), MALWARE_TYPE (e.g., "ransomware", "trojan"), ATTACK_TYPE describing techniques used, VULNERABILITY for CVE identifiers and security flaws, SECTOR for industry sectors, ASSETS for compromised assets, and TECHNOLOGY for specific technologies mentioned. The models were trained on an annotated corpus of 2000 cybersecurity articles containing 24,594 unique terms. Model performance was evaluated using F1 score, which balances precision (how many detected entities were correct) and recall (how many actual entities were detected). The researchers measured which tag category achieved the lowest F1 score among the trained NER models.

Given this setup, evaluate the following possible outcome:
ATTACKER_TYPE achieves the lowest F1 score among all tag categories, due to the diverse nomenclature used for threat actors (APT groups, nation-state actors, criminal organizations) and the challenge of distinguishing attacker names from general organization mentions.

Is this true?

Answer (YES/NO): NO